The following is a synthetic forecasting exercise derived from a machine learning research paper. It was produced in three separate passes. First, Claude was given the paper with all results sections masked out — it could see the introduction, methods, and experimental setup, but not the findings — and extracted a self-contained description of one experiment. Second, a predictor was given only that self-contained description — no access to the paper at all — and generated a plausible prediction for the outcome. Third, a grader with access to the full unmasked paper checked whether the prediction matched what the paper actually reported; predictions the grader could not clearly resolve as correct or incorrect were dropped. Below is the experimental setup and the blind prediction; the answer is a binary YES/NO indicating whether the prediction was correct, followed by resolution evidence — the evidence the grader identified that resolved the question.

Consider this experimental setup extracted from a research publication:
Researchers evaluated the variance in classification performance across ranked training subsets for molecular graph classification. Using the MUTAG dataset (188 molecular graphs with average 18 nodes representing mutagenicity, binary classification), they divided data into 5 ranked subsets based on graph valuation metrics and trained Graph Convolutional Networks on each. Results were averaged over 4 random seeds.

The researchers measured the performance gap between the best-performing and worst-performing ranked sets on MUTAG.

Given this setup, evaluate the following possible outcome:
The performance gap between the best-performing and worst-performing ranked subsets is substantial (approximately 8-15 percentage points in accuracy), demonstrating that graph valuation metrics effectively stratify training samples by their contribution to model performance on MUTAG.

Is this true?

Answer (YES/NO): NO